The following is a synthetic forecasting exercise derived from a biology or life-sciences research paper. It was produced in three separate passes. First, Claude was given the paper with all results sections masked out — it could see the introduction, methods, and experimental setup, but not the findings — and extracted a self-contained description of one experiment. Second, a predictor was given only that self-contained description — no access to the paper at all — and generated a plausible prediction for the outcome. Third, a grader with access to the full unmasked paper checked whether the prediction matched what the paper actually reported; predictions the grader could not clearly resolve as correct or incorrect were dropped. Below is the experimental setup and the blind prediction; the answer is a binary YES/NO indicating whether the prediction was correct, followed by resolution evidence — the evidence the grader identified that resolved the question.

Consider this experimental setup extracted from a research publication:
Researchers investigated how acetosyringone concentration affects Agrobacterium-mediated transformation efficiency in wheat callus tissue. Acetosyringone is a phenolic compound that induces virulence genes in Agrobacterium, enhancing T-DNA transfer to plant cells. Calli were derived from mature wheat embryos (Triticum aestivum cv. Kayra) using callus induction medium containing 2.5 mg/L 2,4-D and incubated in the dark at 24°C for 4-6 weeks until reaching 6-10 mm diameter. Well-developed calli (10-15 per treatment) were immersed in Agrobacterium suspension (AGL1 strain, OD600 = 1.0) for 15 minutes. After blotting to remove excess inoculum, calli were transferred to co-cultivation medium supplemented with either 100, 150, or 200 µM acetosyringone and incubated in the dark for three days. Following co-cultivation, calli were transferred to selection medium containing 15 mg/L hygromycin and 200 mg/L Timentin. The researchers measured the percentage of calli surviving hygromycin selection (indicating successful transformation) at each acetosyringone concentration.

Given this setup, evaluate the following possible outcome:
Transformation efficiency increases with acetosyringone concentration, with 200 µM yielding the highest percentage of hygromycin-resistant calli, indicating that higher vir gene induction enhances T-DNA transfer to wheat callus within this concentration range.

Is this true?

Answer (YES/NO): NO